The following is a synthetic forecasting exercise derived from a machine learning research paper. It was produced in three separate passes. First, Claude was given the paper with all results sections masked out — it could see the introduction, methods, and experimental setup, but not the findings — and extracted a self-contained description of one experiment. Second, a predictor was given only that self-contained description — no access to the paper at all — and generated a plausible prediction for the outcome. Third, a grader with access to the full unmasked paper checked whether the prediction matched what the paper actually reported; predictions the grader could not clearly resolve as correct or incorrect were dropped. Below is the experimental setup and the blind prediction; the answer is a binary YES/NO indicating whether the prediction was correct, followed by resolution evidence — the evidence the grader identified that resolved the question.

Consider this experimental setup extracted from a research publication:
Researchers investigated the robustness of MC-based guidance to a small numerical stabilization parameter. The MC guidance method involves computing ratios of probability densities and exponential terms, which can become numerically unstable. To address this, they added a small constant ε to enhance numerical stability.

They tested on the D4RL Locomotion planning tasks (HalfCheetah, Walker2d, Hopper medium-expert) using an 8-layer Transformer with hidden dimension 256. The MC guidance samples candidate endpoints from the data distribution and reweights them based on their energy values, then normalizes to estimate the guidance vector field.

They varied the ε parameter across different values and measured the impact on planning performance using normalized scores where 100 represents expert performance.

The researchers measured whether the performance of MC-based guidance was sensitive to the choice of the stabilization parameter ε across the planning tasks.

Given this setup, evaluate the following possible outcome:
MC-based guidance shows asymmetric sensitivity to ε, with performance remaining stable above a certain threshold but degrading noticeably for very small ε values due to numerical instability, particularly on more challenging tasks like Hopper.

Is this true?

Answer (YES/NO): NO